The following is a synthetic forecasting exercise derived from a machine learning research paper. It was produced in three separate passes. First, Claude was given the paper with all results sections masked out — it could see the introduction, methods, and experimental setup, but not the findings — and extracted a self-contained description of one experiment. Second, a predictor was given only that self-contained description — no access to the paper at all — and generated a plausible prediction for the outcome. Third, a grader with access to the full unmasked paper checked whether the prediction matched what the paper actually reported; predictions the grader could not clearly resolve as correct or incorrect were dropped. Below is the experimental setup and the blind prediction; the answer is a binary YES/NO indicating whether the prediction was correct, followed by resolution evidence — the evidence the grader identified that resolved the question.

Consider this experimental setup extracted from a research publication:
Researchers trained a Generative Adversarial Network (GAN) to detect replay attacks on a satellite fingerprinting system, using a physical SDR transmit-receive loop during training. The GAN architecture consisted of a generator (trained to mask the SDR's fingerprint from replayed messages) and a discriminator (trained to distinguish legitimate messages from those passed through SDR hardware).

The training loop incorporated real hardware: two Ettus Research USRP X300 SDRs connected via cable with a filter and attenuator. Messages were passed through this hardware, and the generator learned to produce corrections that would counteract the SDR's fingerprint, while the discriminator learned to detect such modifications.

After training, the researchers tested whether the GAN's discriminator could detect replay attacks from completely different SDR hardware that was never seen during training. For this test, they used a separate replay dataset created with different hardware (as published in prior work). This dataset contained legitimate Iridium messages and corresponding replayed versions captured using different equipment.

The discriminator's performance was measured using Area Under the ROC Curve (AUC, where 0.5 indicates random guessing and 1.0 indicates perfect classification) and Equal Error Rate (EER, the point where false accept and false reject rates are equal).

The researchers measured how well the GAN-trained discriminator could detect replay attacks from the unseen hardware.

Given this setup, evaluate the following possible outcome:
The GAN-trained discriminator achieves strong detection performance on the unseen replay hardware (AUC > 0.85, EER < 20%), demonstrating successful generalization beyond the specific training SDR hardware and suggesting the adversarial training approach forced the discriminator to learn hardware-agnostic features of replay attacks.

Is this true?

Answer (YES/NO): NO